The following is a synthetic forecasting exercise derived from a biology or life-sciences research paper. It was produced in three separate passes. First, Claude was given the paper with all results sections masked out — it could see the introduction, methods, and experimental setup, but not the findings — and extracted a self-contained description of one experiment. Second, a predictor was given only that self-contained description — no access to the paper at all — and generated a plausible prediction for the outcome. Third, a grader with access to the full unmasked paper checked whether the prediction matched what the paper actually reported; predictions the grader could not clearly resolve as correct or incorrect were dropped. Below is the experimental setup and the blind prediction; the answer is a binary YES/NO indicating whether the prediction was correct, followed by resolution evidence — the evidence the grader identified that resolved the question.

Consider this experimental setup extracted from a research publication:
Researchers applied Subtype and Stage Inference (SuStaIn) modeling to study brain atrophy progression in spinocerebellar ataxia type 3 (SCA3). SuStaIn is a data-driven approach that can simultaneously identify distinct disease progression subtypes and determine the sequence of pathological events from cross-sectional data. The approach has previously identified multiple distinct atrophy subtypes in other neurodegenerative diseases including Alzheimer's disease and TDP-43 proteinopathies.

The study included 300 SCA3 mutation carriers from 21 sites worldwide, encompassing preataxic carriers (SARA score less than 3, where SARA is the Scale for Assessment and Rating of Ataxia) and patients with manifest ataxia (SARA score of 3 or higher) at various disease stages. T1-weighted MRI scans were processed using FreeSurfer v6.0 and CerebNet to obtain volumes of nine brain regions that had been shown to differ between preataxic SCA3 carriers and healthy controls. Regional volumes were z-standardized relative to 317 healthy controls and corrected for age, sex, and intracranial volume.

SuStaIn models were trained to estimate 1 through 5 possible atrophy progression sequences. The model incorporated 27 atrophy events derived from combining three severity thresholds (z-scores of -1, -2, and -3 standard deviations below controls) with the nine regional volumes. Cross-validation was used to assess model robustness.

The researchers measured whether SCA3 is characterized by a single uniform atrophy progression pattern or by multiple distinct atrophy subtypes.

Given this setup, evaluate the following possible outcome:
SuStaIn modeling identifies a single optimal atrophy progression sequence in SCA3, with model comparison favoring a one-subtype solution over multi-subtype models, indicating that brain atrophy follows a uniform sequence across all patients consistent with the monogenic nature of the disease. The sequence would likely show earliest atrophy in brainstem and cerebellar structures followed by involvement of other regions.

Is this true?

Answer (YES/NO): YES